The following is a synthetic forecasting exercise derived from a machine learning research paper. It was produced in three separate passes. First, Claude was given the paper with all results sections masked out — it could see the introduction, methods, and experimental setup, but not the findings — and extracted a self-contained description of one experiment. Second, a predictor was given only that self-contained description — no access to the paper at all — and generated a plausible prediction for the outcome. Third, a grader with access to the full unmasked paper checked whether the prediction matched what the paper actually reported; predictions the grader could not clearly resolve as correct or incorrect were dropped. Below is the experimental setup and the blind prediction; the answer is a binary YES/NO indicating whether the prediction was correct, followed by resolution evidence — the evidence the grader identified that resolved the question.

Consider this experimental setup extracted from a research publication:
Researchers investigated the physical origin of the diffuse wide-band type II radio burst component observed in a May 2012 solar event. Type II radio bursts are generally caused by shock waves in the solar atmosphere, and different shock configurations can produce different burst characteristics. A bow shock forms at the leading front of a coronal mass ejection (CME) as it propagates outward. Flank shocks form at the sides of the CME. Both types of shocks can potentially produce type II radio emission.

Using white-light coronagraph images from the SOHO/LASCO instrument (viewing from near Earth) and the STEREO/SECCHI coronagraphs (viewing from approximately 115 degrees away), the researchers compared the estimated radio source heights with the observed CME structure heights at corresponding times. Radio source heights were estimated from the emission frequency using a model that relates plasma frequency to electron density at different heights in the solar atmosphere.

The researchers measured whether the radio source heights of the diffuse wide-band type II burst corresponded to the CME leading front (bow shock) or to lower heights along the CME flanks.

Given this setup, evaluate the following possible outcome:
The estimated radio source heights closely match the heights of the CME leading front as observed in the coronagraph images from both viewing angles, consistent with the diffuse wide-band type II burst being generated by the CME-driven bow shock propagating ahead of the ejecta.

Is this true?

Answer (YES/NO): YES